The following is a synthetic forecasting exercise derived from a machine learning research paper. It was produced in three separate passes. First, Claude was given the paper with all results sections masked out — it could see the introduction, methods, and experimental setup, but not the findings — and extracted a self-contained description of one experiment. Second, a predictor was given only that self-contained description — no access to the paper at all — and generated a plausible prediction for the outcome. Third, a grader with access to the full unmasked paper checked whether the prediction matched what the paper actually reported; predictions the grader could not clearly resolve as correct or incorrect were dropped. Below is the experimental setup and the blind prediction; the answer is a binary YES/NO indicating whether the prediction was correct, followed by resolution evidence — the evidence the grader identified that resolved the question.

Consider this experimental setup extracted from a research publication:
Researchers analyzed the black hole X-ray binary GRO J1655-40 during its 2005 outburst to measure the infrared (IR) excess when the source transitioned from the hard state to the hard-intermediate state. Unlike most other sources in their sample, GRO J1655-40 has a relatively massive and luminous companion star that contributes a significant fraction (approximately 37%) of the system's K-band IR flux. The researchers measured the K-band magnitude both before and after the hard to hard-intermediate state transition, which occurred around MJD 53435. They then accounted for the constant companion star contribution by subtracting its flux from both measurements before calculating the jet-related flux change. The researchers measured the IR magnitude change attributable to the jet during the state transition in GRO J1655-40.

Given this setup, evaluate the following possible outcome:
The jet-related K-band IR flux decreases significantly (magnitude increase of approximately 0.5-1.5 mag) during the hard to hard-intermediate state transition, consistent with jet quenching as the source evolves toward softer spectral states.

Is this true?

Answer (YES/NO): NO